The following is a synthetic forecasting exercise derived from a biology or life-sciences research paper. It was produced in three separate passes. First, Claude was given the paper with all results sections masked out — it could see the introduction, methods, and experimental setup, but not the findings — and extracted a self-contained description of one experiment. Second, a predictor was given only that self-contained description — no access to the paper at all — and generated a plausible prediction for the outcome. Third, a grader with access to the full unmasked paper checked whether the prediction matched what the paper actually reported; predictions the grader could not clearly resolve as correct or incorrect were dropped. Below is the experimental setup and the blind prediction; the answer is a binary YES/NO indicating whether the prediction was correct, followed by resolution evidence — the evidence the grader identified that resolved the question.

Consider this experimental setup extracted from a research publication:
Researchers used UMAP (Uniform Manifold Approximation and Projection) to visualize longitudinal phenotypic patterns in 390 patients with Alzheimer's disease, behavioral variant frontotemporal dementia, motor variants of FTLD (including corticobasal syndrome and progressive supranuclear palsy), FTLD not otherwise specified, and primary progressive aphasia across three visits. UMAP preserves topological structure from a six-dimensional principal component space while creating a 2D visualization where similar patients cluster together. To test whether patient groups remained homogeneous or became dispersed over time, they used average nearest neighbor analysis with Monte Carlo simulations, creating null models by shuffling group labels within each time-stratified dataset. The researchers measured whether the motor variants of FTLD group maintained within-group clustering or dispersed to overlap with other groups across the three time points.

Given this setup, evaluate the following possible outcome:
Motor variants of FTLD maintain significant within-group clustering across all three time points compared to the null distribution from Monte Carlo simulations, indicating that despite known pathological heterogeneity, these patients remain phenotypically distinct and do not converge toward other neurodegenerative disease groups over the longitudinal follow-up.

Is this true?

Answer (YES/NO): YES